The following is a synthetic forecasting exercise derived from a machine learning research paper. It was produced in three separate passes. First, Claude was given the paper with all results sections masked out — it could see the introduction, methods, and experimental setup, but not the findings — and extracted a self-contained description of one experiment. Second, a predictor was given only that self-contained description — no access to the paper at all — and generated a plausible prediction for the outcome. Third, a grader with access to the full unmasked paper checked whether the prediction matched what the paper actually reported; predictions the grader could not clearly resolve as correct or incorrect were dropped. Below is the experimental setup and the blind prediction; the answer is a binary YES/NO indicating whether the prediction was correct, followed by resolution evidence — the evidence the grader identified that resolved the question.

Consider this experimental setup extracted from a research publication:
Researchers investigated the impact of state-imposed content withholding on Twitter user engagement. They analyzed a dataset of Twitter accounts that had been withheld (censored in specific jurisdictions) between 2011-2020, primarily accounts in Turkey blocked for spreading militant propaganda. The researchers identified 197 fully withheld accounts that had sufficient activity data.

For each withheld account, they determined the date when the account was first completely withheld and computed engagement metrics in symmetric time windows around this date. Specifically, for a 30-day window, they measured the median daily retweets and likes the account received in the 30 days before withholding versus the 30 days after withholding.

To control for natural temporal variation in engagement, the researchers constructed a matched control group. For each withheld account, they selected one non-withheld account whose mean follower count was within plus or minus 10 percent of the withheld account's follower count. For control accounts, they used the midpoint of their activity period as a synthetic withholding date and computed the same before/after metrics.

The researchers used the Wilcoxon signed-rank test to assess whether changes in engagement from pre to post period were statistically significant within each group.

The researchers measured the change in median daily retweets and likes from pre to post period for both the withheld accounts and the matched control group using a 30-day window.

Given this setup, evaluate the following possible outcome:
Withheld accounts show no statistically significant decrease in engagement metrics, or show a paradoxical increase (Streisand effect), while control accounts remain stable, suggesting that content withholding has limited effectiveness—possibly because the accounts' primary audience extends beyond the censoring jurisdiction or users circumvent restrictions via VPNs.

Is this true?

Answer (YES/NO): NO